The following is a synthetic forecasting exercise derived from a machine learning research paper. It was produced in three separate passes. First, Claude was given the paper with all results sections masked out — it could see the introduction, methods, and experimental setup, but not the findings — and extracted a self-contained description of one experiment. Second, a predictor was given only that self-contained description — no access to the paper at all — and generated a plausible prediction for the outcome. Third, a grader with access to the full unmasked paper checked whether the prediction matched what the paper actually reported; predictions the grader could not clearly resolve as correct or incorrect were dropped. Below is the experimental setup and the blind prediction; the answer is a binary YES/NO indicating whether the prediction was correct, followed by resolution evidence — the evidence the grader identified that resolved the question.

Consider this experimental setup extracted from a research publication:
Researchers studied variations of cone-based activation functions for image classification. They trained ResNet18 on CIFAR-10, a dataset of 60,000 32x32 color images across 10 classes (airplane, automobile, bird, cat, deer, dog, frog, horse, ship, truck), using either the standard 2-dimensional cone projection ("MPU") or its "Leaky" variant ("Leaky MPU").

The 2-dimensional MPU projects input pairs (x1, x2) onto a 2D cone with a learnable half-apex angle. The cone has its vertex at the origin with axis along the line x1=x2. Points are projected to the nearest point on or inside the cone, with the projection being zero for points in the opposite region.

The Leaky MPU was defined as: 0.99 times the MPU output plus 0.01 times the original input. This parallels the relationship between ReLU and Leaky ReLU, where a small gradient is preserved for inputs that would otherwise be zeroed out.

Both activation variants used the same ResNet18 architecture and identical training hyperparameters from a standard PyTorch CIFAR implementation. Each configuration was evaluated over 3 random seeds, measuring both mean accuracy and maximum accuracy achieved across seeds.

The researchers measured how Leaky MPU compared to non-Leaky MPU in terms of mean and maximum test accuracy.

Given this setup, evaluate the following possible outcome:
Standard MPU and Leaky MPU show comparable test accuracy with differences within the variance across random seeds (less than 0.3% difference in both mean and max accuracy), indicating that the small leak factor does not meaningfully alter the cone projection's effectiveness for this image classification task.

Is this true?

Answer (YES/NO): YES